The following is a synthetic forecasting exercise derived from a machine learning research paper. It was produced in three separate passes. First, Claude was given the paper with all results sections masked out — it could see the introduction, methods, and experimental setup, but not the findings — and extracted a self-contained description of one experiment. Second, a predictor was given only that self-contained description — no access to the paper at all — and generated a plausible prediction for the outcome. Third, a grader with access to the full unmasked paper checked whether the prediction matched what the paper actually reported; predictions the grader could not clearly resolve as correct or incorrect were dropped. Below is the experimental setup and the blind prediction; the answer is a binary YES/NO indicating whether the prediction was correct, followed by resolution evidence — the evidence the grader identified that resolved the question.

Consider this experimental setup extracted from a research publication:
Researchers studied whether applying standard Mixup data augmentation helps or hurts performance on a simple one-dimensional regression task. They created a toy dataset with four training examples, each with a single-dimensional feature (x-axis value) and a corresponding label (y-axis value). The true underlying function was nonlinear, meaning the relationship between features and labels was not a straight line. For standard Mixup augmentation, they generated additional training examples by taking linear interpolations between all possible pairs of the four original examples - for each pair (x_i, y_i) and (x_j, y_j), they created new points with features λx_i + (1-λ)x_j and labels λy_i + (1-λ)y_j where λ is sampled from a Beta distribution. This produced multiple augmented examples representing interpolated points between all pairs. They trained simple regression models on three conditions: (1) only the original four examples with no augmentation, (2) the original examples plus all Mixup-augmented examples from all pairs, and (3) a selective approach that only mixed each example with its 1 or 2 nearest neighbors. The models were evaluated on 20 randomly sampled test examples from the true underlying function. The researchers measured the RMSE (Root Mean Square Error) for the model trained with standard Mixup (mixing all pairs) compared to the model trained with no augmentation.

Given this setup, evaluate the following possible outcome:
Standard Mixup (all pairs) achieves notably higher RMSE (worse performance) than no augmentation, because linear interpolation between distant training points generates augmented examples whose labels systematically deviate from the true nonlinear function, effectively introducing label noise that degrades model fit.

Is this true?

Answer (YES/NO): YES